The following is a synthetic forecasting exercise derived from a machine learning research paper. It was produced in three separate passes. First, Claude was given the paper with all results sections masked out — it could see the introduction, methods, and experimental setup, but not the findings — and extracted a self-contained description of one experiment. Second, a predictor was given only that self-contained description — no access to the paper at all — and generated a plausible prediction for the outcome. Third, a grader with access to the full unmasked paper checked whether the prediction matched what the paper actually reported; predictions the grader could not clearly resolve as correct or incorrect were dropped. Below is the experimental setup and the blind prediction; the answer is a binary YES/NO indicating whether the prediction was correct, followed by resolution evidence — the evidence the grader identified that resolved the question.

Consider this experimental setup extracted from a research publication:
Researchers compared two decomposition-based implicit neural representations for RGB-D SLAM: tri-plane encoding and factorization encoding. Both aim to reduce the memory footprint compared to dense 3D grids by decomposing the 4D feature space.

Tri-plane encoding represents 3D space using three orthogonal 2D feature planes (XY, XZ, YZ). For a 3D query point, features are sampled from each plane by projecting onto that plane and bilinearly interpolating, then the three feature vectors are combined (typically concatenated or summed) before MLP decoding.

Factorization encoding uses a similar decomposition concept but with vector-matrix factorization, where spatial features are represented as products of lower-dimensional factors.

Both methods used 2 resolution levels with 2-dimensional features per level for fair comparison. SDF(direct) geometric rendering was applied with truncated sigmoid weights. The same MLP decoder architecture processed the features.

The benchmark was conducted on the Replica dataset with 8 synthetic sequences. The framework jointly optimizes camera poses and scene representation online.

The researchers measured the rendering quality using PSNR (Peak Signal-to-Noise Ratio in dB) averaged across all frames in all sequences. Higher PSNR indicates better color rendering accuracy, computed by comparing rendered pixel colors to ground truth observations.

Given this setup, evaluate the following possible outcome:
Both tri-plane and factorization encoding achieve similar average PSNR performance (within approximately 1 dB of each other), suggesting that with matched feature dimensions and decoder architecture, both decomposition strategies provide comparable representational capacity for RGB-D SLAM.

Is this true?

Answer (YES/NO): YES